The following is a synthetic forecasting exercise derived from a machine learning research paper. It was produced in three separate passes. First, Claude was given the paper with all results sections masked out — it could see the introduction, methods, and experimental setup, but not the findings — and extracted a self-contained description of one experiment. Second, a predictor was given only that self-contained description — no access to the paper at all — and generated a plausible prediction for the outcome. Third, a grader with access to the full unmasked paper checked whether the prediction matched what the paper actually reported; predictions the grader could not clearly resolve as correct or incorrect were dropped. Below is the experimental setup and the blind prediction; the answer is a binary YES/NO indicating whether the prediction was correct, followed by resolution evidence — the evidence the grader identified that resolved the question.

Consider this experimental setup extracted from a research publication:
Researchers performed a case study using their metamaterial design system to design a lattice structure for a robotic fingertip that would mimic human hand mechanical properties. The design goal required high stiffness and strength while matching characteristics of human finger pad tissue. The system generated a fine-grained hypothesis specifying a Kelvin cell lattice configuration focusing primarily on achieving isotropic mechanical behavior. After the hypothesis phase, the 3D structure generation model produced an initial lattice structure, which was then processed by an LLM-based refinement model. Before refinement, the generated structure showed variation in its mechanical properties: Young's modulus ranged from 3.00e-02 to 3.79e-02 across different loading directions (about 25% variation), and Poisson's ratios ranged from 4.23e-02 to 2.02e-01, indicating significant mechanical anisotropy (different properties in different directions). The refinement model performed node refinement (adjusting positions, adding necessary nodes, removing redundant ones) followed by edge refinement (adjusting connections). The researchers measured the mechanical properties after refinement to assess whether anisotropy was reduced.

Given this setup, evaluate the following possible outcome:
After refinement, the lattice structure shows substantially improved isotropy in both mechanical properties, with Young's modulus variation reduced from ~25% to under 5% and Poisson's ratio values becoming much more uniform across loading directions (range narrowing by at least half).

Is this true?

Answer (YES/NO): YES